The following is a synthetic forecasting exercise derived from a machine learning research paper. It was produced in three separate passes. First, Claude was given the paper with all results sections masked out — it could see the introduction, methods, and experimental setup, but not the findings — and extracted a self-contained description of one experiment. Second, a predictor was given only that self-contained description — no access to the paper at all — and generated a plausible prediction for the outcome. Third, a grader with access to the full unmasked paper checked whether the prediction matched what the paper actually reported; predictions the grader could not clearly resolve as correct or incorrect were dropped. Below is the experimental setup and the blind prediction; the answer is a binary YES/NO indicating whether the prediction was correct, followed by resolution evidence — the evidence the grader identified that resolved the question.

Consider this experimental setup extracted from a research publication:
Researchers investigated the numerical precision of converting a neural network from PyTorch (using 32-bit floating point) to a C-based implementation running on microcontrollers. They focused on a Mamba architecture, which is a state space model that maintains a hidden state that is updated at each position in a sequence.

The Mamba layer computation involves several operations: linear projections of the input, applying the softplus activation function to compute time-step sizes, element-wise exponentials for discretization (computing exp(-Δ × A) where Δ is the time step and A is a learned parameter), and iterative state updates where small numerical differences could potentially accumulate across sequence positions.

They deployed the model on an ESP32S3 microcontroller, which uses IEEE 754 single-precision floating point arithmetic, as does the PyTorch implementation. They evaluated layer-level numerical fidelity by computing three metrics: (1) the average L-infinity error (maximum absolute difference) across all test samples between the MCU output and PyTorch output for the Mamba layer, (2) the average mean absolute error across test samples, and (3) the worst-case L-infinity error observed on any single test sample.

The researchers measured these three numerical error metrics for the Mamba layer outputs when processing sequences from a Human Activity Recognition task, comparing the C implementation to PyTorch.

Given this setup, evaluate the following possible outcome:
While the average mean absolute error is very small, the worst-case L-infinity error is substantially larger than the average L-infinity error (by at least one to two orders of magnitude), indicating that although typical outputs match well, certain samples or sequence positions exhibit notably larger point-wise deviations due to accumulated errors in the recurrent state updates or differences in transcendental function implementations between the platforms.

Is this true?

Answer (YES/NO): NO